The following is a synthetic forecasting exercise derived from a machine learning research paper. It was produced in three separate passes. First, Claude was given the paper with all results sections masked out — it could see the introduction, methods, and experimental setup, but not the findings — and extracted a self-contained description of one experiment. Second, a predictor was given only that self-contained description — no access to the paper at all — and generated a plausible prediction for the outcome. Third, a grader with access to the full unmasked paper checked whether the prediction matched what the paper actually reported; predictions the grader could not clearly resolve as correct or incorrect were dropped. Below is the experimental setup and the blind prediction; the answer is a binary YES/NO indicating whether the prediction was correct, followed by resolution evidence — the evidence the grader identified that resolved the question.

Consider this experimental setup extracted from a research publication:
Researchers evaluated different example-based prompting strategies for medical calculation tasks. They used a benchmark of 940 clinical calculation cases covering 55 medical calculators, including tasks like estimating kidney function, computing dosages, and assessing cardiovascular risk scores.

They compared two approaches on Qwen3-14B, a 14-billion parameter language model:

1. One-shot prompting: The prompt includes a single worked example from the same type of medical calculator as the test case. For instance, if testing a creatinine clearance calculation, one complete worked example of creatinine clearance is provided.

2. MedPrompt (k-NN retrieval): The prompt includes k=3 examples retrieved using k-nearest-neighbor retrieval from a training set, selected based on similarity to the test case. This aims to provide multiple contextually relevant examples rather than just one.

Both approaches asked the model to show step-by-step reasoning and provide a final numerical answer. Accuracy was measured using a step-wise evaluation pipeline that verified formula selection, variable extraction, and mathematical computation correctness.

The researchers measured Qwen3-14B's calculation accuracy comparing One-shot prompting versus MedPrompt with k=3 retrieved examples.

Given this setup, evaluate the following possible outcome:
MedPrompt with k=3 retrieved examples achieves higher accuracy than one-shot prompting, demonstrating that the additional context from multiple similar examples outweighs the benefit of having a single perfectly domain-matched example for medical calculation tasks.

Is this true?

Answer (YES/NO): NO